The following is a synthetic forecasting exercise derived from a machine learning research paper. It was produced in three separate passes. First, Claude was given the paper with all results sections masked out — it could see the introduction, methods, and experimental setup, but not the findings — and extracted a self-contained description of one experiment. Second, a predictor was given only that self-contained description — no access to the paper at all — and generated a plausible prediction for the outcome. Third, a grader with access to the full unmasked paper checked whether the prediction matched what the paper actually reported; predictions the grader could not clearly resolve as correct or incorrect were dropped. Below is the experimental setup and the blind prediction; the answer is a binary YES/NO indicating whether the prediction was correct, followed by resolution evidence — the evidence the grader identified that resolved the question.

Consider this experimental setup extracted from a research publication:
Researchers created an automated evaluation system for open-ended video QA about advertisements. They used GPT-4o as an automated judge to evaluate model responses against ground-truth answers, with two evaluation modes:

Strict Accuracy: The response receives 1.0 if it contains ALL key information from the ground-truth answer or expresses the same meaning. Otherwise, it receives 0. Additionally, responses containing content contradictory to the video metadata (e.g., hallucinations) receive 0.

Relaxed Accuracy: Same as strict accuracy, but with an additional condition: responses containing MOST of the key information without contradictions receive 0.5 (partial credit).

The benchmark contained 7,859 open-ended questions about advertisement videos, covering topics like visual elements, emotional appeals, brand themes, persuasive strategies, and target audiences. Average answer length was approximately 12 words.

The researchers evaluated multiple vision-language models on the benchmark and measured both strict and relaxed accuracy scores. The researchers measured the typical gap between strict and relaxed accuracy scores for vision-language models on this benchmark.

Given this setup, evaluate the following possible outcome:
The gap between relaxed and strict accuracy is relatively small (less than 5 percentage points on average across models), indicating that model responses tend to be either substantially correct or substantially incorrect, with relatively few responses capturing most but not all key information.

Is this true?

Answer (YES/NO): NO